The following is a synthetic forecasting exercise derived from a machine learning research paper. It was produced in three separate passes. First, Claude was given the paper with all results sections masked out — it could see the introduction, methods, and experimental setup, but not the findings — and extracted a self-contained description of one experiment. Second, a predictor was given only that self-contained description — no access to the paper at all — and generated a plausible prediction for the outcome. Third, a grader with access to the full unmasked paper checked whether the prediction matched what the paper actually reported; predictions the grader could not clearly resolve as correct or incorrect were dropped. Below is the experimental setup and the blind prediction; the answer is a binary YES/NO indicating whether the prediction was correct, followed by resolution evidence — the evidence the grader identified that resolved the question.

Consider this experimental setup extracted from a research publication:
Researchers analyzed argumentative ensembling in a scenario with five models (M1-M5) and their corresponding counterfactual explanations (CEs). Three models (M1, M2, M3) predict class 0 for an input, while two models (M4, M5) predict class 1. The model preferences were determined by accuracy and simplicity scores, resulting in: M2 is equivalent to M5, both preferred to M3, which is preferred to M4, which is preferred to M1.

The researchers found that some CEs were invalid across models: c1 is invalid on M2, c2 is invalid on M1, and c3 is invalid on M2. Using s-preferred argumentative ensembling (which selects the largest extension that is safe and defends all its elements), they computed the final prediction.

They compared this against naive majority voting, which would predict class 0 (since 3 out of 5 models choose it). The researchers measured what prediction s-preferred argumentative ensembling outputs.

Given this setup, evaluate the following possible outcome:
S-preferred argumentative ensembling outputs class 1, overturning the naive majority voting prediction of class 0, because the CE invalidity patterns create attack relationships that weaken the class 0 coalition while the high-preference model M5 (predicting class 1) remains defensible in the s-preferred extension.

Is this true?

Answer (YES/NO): YES